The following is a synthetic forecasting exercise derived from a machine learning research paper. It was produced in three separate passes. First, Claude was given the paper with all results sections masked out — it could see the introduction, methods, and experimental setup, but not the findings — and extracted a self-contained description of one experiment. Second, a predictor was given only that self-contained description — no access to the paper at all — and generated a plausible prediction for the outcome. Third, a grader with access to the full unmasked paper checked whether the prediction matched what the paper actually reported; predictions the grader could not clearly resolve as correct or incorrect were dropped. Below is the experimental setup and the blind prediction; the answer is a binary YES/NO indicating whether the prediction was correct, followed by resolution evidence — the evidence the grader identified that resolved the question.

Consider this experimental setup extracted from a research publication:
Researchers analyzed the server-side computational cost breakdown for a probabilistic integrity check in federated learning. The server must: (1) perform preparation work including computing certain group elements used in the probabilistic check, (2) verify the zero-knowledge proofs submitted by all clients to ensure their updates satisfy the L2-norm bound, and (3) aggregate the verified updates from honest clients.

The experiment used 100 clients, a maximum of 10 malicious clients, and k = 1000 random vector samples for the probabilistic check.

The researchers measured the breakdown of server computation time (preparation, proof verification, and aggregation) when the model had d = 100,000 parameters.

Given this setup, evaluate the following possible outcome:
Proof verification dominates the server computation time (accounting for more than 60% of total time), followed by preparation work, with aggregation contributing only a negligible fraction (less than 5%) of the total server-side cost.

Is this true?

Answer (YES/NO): YES